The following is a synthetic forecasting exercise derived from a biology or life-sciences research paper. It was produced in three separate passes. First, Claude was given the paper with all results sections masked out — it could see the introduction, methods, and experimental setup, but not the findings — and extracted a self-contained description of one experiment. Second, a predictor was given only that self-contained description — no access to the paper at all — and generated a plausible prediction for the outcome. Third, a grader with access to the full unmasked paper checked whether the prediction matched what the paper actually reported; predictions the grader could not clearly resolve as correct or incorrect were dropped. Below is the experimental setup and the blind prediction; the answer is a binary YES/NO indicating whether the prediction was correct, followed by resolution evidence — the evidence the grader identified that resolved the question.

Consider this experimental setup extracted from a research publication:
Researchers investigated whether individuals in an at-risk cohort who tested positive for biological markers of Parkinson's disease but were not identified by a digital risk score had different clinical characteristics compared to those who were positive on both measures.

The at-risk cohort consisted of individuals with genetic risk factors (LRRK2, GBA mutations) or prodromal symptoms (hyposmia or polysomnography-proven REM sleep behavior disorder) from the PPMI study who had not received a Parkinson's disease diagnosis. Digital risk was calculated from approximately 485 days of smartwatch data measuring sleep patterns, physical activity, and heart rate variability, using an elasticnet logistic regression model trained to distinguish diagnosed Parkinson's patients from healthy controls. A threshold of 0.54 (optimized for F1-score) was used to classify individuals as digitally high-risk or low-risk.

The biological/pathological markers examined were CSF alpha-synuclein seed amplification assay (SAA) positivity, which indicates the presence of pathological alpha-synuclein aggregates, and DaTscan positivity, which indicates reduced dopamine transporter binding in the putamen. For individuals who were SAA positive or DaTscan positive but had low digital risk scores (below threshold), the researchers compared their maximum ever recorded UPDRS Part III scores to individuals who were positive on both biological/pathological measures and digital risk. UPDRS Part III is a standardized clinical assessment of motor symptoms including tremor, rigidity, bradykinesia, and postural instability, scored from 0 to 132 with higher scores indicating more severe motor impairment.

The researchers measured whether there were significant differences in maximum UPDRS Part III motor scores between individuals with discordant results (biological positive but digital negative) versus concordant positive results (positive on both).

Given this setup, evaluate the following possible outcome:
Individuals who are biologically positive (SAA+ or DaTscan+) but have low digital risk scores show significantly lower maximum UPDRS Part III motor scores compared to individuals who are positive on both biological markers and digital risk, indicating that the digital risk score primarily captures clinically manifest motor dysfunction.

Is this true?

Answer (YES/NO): YES